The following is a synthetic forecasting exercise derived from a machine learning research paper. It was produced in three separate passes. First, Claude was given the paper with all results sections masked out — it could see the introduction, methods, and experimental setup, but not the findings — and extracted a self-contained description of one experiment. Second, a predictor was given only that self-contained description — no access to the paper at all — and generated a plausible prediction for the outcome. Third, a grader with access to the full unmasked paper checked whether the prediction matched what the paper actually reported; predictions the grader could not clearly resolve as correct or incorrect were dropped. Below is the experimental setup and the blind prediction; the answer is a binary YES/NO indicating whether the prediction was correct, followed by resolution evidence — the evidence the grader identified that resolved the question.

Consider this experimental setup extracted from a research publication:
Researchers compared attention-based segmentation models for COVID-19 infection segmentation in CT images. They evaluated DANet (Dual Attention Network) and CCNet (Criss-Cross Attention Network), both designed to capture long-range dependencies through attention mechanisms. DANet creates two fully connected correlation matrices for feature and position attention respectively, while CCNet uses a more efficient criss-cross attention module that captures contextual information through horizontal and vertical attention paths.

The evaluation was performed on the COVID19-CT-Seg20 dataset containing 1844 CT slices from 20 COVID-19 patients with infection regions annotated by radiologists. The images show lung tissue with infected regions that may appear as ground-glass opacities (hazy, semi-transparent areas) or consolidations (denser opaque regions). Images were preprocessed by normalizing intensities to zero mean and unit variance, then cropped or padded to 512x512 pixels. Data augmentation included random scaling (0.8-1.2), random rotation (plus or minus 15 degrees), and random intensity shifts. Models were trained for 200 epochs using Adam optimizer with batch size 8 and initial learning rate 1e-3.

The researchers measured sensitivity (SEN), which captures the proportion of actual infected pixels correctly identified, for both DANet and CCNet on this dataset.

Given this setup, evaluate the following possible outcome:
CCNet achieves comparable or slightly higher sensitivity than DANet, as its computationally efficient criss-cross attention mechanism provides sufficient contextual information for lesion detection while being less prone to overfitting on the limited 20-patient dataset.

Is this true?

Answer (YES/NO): NO